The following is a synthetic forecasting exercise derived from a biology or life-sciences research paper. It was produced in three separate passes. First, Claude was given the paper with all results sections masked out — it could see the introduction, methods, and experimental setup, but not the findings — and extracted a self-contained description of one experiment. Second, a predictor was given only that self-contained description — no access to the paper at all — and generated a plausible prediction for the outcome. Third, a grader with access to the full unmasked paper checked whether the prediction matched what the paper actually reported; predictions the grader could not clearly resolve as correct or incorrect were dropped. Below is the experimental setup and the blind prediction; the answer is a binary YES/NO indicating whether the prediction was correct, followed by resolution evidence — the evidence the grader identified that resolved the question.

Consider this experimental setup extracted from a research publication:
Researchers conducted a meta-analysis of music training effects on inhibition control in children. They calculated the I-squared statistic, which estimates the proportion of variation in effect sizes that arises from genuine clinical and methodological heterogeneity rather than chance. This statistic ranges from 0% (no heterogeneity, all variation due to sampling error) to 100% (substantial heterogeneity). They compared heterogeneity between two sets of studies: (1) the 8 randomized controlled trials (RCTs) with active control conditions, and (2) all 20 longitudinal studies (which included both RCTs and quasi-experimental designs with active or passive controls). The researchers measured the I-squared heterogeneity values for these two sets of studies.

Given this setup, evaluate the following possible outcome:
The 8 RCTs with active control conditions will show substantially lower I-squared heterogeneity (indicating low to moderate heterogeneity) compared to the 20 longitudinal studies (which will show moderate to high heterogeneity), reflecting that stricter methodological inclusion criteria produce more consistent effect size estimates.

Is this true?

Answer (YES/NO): NO